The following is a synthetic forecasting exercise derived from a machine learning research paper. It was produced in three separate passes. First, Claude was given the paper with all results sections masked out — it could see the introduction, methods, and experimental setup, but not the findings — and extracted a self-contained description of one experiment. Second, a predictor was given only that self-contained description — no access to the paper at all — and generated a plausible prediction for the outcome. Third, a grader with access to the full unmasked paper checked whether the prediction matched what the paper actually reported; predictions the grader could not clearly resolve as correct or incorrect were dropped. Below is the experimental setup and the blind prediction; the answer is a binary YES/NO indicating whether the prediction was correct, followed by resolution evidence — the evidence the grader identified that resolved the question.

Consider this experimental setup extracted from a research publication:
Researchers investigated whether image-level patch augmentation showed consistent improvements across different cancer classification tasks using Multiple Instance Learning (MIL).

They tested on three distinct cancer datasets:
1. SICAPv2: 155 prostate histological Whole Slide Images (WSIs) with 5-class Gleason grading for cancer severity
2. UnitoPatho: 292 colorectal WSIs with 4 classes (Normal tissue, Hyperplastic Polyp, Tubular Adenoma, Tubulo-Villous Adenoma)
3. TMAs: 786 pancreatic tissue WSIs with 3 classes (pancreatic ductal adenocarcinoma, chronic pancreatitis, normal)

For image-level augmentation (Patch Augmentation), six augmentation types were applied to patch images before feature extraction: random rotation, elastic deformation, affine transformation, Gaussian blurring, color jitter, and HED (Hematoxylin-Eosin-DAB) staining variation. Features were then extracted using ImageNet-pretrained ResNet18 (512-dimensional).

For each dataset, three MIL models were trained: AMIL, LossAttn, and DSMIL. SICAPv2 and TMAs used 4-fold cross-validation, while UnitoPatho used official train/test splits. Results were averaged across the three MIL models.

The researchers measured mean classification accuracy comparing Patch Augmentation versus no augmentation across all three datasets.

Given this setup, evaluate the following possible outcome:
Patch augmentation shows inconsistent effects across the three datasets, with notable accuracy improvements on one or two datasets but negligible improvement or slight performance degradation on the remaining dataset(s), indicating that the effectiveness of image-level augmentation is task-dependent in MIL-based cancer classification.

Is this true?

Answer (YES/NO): NO